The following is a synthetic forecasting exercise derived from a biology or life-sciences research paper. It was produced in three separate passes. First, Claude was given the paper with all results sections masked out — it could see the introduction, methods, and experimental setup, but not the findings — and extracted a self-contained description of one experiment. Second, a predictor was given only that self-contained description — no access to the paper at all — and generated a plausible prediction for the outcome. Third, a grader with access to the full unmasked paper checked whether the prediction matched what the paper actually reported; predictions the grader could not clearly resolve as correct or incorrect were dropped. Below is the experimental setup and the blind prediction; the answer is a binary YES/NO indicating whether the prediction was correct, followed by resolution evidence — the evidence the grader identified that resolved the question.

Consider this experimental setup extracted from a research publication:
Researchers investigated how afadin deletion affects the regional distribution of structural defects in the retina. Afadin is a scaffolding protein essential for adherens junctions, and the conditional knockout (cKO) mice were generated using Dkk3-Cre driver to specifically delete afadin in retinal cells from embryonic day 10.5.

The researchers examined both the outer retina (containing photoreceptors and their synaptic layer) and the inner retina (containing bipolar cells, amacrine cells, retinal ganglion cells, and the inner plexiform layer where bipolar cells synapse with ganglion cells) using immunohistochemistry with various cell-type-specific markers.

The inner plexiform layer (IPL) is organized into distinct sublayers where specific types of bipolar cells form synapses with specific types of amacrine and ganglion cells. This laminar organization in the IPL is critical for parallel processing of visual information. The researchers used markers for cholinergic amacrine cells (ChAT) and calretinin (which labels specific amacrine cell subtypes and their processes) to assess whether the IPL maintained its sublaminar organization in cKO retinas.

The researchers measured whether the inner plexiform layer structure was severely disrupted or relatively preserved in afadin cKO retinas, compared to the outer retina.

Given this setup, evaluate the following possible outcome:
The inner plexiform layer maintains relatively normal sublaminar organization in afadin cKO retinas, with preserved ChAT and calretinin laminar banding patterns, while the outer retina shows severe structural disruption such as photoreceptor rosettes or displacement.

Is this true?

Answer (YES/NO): YES